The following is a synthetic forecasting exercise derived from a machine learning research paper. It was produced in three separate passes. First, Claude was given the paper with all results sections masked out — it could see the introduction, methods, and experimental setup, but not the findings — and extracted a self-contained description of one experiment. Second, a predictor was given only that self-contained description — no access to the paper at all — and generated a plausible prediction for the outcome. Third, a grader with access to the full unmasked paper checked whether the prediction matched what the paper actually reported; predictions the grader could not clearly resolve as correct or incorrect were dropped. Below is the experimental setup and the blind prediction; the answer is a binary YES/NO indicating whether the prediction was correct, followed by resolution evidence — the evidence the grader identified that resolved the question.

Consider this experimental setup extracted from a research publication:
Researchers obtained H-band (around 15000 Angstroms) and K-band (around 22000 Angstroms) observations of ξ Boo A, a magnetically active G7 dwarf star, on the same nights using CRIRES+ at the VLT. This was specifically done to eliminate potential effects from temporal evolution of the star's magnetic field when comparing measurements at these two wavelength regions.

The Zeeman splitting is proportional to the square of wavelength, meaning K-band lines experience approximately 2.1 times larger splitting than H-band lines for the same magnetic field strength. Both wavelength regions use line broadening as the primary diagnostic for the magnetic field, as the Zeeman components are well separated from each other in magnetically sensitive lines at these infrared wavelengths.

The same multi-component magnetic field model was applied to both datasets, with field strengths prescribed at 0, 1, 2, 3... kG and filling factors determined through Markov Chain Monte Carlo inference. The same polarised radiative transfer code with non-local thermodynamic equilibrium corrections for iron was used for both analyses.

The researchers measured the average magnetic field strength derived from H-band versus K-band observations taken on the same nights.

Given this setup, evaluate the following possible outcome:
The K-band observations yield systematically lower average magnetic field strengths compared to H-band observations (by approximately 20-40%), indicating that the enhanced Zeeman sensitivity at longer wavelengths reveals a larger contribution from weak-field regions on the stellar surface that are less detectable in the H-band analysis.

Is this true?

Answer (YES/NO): NO